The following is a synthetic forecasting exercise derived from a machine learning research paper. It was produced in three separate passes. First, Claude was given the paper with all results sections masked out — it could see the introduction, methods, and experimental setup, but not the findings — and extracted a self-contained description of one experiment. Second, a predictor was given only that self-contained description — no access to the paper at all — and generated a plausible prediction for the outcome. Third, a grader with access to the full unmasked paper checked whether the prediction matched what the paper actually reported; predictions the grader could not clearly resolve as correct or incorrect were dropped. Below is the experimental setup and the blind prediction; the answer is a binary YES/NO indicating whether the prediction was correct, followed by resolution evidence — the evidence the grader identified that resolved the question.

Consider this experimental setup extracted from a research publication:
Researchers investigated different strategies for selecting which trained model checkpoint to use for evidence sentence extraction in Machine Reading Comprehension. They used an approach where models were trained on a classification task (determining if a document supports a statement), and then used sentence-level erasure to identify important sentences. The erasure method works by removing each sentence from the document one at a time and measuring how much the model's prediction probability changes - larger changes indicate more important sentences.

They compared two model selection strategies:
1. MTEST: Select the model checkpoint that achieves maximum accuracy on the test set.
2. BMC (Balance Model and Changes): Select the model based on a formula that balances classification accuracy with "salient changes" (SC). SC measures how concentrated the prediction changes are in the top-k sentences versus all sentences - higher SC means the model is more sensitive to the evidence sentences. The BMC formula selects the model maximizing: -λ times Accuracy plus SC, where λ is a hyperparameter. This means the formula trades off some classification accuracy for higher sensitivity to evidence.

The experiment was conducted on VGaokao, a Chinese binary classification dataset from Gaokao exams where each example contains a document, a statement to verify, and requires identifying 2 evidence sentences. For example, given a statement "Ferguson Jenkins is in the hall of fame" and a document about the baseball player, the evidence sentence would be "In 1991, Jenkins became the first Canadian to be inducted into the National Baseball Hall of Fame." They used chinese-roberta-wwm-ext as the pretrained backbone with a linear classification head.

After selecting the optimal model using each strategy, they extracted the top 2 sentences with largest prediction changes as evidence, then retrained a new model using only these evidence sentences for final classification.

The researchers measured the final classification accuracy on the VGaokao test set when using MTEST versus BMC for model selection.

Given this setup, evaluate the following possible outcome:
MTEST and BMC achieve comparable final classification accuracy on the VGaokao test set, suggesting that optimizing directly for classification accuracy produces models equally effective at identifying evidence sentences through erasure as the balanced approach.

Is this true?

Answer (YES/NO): NO